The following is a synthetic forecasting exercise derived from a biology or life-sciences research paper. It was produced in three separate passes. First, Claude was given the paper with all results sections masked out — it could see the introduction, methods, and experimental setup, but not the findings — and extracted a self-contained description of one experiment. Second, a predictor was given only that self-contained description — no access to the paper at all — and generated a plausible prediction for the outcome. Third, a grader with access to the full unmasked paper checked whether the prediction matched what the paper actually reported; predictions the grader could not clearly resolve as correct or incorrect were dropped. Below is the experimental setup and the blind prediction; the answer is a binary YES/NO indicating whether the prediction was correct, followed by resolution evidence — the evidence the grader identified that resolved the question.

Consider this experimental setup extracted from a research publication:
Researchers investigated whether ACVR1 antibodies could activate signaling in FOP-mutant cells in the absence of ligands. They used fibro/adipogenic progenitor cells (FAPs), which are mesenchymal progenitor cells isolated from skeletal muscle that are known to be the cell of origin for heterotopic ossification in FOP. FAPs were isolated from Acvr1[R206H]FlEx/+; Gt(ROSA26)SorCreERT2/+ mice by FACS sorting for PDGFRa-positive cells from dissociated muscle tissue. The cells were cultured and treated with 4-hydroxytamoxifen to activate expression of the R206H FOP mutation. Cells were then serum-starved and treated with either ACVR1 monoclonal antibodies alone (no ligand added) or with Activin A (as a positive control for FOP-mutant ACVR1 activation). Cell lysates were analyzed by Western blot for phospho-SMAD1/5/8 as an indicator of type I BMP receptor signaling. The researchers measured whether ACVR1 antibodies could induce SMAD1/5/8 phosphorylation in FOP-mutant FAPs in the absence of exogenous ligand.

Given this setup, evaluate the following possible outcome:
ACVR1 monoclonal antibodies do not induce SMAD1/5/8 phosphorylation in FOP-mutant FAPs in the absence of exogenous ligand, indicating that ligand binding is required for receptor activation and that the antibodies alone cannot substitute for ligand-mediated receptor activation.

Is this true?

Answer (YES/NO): NO